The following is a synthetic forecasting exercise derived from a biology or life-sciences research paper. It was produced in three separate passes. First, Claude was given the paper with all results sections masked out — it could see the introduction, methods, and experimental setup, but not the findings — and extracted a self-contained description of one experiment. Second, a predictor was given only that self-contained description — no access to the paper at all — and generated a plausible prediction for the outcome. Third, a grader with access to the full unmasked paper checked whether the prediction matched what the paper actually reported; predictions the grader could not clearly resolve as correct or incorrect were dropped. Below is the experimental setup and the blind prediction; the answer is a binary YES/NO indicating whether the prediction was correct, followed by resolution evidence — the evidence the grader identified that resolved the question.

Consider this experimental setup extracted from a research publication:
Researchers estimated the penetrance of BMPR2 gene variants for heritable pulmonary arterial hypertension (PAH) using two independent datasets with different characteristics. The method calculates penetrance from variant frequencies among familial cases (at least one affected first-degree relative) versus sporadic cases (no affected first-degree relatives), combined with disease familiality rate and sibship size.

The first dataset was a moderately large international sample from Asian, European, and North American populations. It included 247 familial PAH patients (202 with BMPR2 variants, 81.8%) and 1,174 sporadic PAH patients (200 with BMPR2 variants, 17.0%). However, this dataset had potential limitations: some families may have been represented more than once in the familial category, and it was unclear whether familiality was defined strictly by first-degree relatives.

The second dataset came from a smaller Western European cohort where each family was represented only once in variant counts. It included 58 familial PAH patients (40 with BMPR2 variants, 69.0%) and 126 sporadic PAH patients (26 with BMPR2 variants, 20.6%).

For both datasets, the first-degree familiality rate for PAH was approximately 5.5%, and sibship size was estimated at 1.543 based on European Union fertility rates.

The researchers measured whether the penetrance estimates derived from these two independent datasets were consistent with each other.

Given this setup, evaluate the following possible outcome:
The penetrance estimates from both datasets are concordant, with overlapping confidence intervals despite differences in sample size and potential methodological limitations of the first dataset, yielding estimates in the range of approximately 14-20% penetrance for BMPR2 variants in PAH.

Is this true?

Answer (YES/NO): NO